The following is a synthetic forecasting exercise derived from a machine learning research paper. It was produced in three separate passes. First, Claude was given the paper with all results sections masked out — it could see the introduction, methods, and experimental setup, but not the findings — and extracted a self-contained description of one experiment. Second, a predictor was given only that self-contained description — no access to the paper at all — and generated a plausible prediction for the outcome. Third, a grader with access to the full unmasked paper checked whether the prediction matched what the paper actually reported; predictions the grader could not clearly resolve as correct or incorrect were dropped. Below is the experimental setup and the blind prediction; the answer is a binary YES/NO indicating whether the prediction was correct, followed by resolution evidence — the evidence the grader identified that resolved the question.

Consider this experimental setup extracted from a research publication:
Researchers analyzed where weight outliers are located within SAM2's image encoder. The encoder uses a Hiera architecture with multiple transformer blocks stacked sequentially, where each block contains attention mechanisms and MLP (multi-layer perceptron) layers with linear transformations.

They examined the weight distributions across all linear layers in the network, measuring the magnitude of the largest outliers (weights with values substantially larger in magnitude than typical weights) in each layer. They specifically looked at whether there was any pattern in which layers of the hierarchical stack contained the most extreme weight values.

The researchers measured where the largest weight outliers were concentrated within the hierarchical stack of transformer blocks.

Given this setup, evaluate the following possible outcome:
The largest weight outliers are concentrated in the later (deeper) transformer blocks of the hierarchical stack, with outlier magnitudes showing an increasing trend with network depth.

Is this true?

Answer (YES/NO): NO